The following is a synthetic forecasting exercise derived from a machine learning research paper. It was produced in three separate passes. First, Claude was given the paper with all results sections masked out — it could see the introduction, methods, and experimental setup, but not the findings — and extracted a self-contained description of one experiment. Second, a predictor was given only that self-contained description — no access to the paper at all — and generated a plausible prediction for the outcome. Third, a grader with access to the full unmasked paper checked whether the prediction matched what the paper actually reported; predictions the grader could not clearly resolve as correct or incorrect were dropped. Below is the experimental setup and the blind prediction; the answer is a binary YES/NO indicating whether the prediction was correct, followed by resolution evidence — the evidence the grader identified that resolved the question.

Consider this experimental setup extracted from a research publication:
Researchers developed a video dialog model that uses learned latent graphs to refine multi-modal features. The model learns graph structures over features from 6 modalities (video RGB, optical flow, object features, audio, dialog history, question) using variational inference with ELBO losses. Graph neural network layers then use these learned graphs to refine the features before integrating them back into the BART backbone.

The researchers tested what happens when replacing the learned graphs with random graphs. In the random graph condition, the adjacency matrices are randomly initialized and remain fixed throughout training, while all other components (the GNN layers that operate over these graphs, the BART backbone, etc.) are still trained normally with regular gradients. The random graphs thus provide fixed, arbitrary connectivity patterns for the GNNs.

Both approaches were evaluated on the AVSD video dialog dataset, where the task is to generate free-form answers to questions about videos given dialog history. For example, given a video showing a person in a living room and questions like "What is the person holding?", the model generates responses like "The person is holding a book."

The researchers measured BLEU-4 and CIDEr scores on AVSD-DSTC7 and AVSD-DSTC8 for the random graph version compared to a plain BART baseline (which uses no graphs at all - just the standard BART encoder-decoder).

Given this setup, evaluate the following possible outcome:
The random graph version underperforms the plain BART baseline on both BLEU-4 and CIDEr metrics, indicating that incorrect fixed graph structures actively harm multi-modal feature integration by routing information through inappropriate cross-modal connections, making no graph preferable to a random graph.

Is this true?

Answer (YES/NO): YES